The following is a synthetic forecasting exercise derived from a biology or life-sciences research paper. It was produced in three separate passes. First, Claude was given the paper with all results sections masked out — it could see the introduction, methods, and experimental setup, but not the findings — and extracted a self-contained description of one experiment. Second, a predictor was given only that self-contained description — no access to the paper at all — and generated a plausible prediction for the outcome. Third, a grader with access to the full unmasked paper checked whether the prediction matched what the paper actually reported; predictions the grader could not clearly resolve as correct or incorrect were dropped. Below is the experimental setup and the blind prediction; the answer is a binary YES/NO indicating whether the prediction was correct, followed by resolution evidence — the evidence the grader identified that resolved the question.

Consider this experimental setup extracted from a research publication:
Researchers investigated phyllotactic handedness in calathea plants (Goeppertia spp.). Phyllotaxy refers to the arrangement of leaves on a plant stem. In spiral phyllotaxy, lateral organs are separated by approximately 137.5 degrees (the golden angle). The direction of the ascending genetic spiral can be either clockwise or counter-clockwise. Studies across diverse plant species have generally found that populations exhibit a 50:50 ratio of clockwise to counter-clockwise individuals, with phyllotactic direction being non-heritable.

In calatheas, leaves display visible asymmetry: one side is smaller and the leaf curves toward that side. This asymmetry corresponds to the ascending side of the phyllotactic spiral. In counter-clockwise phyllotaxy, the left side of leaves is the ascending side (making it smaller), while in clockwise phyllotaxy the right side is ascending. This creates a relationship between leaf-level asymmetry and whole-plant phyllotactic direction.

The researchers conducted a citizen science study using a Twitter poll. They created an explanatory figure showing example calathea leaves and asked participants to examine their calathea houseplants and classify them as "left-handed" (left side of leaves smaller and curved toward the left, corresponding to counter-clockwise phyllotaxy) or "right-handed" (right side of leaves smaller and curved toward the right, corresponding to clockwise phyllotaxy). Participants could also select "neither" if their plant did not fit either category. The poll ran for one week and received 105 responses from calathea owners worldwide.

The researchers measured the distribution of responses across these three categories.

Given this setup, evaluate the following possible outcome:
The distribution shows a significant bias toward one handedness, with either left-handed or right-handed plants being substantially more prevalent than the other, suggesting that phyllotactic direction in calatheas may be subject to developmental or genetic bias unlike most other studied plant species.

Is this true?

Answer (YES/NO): YES